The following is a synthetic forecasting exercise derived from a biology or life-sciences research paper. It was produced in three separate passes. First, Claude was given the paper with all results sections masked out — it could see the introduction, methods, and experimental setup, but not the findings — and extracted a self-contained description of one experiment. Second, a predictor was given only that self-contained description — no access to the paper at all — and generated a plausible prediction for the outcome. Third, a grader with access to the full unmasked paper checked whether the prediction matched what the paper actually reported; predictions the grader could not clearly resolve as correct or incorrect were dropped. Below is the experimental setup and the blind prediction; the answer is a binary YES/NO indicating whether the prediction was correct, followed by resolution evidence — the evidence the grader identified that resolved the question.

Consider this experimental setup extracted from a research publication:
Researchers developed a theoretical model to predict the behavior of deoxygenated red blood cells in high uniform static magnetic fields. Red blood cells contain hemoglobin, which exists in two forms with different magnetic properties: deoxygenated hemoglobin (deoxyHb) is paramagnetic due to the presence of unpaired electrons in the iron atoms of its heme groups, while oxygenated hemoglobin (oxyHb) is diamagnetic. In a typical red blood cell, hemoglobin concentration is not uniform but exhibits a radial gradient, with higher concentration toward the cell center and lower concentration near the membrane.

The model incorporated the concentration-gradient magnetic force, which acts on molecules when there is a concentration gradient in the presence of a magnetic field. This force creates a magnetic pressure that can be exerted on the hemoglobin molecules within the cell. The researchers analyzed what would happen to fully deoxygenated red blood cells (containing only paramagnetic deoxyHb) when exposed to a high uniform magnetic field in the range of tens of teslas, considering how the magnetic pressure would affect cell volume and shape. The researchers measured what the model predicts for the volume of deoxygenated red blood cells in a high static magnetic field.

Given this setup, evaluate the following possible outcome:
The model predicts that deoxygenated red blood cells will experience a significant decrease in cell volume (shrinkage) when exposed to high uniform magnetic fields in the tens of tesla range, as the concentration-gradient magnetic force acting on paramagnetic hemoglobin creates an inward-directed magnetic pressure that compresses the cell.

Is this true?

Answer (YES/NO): NO